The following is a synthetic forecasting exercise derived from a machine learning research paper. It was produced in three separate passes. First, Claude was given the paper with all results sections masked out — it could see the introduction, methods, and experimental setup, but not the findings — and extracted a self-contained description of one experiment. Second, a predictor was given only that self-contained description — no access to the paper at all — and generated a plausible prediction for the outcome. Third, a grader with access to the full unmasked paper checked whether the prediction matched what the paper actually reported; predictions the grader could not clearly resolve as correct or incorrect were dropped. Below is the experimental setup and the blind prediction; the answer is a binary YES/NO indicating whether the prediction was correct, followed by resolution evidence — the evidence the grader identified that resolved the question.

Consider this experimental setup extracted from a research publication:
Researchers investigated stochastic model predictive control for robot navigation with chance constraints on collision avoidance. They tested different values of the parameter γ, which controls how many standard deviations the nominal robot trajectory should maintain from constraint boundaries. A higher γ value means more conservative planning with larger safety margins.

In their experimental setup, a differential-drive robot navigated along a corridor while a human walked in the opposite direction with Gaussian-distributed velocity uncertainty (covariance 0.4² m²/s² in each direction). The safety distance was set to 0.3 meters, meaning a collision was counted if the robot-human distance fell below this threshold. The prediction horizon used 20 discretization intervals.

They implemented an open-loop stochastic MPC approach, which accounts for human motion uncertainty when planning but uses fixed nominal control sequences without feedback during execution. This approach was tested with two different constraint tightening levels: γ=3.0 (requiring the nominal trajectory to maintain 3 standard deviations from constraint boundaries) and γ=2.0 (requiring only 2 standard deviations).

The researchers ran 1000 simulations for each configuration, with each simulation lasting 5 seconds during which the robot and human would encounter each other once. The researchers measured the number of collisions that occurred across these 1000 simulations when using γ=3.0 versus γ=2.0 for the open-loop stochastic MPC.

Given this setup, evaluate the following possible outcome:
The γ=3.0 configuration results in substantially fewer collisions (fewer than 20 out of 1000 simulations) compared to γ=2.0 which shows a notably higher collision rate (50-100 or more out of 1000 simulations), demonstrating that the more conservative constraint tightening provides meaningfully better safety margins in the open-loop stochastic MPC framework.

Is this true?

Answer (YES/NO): NO